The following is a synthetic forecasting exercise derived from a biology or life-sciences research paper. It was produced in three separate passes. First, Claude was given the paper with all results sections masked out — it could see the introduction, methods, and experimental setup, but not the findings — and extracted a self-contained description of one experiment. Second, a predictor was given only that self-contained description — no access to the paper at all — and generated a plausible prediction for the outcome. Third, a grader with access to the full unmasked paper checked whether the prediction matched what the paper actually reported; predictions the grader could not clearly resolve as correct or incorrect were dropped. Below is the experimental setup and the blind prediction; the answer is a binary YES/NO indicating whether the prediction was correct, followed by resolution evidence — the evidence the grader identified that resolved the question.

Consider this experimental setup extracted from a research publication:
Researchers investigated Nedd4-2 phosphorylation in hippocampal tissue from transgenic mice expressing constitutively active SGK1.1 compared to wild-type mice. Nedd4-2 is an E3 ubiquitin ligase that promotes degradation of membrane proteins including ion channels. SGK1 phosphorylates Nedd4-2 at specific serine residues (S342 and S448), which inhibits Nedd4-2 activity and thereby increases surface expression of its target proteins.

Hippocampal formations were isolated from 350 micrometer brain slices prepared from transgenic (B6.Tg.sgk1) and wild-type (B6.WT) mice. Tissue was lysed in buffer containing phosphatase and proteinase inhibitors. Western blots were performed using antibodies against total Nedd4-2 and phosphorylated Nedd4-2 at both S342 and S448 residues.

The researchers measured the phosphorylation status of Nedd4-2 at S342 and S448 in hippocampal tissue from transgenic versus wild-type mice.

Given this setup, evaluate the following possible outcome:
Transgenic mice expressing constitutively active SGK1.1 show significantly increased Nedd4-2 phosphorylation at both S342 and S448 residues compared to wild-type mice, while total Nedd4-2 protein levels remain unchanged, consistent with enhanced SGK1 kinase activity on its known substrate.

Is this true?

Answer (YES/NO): NO